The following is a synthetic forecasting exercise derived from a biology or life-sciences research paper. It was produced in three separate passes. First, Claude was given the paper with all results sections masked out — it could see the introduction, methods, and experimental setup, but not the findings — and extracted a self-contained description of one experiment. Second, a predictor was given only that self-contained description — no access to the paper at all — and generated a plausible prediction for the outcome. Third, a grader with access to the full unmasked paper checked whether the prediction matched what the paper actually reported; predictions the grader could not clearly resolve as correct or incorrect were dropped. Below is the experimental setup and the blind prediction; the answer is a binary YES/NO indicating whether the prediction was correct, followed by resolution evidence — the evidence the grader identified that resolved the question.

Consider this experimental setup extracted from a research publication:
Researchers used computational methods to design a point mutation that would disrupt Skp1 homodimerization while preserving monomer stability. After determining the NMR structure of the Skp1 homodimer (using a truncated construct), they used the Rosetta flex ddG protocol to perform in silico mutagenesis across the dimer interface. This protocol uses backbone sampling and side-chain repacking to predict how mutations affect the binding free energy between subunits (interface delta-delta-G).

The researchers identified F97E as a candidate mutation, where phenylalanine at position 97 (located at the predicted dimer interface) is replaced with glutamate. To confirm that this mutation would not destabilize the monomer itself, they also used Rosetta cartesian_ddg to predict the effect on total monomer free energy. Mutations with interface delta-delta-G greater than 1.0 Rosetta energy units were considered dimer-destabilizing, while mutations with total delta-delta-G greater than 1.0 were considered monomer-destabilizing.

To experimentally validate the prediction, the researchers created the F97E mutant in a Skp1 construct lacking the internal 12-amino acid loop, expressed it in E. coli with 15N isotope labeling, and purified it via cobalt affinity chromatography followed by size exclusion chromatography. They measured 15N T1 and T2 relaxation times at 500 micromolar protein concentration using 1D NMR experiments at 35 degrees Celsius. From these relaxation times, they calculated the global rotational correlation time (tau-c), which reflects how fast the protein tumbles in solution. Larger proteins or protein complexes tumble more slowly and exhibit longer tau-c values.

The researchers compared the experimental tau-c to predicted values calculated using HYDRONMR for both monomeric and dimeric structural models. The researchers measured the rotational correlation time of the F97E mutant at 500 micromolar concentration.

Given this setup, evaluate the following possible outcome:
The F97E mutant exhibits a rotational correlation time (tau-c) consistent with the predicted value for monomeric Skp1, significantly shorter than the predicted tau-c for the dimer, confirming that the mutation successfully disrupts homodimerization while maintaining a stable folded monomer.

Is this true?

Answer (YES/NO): YES